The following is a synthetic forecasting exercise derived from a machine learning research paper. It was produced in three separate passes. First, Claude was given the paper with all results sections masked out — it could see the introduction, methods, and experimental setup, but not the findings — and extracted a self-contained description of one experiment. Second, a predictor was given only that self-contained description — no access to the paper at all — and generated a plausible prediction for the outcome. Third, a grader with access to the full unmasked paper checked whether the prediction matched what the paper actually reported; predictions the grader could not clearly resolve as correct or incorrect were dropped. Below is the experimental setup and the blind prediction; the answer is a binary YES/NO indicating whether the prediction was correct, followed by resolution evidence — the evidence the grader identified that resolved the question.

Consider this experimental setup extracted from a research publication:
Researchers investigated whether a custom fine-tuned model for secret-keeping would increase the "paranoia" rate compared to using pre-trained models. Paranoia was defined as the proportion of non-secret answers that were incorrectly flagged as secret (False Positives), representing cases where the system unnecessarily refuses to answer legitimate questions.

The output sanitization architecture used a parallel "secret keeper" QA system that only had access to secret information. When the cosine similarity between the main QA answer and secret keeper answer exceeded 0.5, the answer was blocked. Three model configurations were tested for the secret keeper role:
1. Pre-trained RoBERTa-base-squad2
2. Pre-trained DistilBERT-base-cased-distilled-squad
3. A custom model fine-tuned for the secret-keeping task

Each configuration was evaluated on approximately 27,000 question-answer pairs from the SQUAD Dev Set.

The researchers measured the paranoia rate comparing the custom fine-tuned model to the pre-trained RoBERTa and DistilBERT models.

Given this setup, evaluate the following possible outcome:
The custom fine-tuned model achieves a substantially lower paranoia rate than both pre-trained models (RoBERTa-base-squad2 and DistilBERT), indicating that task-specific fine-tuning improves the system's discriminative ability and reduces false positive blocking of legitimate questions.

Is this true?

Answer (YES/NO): NO